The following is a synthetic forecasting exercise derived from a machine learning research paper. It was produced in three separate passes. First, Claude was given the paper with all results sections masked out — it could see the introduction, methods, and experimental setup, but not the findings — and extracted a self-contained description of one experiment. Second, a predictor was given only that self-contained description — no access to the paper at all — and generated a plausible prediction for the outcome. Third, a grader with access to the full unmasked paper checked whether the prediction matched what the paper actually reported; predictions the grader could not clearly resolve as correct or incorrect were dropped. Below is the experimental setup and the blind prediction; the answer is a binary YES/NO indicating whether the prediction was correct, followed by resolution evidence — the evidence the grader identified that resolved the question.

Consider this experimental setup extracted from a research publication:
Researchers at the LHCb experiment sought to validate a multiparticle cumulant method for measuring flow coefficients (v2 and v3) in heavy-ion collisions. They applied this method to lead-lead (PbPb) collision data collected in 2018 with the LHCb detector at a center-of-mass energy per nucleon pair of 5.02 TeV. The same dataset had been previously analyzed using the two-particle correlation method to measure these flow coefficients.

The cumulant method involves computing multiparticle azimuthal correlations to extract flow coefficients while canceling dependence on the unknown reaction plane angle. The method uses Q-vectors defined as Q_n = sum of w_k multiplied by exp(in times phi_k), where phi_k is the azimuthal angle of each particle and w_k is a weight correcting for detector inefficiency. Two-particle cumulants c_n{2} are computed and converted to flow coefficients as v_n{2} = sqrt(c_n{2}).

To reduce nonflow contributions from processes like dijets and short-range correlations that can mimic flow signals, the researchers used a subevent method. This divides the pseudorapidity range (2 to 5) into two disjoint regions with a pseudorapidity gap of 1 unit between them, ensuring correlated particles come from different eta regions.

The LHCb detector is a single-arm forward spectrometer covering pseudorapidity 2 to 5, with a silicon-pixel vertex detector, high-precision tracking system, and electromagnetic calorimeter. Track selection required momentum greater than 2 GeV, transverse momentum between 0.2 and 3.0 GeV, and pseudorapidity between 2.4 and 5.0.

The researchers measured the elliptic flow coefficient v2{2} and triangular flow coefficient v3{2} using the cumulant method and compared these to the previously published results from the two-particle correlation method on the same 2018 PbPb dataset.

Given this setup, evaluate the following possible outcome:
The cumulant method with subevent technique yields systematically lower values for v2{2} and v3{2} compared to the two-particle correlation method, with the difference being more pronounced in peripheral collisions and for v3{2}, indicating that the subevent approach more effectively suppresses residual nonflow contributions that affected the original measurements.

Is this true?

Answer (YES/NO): NO